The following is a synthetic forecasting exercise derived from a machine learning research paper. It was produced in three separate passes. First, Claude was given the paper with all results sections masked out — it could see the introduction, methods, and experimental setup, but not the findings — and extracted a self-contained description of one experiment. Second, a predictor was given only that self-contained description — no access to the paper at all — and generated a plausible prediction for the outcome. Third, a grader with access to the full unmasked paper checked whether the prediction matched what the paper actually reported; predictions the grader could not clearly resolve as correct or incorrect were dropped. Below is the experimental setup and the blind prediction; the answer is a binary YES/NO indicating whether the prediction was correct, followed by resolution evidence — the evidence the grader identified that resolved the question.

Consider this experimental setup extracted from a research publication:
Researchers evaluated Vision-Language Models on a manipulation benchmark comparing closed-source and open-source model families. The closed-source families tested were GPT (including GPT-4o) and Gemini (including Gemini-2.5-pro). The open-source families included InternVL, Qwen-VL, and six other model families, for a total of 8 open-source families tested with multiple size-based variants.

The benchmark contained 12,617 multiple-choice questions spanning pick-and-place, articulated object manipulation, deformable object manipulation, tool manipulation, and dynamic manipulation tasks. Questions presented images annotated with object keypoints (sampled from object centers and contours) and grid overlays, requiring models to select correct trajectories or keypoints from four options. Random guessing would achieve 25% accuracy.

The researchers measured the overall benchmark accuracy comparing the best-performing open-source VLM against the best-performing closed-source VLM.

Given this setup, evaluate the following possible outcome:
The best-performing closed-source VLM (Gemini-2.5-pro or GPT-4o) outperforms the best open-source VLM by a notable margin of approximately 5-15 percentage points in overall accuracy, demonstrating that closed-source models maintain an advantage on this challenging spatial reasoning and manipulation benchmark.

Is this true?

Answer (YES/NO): NO